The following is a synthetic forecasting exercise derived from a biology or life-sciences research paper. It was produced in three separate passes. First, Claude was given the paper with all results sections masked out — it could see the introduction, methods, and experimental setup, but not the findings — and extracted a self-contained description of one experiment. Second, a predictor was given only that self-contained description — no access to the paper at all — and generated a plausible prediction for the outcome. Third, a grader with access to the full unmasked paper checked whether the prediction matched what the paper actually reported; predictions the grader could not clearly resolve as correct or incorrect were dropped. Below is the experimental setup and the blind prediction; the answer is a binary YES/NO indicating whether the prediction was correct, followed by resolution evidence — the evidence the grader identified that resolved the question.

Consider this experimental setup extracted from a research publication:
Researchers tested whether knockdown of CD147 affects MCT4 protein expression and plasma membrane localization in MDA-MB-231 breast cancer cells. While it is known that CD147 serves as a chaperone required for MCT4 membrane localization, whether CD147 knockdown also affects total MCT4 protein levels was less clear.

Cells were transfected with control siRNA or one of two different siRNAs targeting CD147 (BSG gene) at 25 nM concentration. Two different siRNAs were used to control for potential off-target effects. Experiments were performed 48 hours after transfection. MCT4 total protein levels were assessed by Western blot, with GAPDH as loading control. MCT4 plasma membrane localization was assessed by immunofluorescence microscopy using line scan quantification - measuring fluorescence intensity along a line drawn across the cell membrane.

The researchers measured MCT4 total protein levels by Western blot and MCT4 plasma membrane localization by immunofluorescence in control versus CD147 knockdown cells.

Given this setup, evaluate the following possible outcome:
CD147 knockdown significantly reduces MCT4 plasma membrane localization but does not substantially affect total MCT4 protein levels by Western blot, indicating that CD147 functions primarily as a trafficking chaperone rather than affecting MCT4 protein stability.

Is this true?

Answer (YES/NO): NO